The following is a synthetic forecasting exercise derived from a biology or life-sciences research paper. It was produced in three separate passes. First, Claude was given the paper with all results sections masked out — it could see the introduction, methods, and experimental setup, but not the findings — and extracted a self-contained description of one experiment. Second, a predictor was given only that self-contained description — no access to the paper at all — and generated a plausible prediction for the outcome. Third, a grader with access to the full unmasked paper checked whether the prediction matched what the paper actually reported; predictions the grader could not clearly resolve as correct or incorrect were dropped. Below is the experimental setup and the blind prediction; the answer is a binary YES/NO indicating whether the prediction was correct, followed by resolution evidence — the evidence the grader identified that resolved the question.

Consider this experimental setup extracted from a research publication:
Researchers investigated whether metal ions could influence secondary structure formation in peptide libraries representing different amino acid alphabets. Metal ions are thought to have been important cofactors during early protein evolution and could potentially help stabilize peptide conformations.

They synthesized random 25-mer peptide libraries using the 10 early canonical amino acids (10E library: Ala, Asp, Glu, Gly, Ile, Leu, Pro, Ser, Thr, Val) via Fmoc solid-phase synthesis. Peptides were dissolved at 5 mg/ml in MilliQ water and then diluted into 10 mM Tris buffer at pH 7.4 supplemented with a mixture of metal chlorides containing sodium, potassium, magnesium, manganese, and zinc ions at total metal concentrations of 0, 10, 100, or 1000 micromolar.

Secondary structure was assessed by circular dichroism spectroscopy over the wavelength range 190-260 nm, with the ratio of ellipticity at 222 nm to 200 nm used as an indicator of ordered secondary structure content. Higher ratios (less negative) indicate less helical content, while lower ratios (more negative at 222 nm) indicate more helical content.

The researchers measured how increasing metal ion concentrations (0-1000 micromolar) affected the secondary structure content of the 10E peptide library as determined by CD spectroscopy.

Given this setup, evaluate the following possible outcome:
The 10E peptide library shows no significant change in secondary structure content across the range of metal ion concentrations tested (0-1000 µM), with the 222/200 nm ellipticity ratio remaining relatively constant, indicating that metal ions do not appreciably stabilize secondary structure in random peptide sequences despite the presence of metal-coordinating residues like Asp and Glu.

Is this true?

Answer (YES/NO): YES